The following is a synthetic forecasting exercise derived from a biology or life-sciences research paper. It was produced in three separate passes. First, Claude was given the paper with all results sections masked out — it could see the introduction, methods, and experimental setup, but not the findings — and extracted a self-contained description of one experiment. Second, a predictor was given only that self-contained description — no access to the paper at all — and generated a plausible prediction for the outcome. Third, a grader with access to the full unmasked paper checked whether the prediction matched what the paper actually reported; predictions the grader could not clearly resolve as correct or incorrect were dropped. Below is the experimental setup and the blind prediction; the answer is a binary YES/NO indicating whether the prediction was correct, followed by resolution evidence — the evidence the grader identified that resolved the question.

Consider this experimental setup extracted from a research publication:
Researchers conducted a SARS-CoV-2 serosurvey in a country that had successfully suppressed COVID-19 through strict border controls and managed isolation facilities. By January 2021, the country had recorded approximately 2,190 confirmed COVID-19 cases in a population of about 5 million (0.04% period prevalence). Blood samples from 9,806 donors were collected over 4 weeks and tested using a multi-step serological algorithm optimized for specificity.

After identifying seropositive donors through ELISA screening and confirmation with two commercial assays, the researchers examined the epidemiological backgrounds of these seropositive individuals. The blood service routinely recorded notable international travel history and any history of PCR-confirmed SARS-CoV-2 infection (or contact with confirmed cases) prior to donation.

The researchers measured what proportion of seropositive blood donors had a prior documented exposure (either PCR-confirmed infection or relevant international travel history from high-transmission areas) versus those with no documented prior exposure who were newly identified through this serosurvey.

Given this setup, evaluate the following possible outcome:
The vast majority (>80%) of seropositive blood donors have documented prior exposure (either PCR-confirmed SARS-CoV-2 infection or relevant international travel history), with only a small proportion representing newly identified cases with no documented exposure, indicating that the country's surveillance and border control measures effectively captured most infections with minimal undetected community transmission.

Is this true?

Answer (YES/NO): NO